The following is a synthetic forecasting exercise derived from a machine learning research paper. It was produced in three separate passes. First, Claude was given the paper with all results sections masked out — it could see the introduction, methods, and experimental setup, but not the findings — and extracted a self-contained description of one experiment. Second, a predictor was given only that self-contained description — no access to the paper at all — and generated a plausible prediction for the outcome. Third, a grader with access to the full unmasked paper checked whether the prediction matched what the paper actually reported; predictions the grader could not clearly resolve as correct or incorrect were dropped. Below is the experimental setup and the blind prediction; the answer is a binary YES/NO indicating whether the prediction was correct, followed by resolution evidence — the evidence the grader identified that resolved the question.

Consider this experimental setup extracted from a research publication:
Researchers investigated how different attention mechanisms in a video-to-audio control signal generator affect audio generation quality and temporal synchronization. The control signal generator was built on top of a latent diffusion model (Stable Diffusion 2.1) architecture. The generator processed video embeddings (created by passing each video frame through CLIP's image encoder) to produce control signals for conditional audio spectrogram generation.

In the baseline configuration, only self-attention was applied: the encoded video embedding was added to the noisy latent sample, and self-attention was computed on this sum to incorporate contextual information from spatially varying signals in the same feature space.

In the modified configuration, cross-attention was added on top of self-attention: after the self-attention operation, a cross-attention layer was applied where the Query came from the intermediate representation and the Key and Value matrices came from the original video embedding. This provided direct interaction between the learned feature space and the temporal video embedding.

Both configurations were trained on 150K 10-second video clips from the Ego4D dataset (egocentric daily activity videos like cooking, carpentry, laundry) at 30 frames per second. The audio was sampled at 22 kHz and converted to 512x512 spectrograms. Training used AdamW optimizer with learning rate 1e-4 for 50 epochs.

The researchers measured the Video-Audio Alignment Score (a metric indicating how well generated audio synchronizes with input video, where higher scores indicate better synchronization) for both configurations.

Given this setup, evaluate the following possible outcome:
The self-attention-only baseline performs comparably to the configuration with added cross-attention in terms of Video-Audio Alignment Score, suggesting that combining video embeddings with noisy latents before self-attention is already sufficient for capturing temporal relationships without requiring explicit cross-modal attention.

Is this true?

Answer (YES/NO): NO